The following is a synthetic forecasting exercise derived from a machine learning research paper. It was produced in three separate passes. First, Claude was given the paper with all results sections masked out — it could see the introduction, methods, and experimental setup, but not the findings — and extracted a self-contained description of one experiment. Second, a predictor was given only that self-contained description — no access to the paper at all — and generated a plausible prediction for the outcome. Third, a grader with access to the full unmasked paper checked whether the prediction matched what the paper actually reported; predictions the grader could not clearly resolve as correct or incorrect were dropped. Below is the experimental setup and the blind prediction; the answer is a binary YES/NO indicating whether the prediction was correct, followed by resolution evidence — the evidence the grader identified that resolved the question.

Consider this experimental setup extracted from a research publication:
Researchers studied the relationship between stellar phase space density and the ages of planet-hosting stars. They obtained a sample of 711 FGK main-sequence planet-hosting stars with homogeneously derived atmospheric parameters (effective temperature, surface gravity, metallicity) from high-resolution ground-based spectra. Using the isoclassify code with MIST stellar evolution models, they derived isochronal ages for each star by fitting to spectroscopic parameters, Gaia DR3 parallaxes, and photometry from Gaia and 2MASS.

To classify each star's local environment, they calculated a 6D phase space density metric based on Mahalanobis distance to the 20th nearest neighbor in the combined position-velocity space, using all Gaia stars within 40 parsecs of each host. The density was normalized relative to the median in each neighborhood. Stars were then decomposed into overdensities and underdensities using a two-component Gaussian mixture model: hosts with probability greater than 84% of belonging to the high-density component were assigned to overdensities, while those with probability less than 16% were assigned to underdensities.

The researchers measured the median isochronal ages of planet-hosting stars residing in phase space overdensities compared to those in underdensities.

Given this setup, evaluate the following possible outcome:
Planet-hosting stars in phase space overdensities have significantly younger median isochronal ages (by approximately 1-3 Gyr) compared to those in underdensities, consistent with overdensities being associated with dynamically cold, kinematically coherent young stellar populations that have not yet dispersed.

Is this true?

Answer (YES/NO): NO